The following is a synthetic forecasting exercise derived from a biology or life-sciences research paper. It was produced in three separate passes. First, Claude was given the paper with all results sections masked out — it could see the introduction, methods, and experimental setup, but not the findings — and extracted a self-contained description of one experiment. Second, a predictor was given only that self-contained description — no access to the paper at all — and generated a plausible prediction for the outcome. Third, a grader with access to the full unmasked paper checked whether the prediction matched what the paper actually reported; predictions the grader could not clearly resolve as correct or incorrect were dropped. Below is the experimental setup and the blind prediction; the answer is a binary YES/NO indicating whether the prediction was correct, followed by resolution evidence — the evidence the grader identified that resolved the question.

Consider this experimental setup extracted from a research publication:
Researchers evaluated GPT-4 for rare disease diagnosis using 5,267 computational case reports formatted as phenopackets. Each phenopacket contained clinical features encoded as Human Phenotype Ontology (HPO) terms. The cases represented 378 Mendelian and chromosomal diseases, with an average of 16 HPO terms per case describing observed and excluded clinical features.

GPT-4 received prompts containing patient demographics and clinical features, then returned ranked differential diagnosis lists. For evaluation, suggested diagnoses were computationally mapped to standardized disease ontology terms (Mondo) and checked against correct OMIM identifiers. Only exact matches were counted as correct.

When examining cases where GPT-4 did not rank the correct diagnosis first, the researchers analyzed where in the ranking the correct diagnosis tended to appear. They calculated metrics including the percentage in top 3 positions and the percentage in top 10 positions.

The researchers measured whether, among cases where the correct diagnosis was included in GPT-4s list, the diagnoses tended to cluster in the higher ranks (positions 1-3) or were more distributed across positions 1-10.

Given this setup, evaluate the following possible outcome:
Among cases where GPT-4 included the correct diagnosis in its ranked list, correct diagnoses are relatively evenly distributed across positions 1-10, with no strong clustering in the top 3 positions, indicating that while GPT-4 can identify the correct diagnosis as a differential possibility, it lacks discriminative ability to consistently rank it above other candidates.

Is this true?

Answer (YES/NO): NO